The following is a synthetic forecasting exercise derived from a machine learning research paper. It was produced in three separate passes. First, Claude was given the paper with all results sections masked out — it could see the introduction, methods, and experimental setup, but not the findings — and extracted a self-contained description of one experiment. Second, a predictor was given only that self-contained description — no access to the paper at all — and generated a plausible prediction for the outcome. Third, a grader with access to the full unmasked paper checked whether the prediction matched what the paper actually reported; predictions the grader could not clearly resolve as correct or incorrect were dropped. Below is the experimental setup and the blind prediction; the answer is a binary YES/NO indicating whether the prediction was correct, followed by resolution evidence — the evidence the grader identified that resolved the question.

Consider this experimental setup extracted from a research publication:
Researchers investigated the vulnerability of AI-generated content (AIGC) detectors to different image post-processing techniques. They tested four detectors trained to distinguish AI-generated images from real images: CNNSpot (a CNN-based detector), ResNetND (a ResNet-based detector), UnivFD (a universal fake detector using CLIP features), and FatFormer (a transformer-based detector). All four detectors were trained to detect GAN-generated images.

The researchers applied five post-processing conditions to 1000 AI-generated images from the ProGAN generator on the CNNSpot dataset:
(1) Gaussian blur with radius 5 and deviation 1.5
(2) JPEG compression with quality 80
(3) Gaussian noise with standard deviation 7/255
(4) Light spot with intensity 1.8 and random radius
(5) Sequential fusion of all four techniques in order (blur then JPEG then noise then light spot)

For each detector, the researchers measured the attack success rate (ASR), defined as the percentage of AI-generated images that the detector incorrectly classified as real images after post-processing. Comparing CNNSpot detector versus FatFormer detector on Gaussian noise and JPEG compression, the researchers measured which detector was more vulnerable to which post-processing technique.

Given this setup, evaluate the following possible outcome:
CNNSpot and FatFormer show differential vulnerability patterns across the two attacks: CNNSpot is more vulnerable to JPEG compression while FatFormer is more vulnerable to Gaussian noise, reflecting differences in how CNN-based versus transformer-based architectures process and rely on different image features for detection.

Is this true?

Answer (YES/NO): NO